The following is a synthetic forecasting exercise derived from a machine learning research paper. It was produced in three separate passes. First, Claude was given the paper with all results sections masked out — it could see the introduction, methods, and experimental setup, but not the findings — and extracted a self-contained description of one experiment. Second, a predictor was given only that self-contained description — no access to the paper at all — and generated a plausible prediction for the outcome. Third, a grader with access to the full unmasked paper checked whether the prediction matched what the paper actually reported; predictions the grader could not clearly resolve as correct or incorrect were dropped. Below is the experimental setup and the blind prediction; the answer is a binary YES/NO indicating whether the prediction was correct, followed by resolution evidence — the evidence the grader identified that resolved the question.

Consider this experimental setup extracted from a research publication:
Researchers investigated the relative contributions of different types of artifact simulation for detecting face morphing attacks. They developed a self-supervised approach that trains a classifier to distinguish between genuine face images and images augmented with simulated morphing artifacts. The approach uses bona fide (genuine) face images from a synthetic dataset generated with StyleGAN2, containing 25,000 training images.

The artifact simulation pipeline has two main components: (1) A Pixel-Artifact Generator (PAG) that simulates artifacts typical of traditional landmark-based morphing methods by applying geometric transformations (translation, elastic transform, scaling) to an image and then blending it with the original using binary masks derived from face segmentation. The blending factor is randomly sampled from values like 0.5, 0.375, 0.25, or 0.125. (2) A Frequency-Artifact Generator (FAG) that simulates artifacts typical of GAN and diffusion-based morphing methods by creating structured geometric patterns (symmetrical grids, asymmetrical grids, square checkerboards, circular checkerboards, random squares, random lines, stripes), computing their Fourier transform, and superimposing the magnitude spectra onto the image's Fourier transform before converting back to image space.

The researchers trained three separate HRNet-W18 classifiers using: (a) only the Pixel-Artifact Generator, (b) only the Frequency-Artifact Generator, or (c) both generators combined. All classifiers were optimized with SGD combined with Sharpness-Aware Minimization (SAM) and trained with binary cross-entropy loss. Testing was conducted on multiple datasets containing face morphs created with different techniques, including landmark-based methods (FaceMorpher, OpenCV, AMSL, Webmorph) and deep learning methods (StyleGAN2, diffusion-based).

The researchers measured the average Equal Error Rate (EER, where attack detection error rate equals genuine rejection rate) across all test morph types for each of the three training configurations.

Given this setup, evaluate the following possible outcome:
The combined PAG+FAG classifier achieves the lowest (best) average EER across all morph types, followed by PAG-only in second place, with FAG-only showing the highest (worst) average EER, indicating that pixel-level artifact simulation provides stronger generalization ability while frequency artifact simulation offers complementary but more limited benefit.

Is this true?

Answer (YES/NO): YES